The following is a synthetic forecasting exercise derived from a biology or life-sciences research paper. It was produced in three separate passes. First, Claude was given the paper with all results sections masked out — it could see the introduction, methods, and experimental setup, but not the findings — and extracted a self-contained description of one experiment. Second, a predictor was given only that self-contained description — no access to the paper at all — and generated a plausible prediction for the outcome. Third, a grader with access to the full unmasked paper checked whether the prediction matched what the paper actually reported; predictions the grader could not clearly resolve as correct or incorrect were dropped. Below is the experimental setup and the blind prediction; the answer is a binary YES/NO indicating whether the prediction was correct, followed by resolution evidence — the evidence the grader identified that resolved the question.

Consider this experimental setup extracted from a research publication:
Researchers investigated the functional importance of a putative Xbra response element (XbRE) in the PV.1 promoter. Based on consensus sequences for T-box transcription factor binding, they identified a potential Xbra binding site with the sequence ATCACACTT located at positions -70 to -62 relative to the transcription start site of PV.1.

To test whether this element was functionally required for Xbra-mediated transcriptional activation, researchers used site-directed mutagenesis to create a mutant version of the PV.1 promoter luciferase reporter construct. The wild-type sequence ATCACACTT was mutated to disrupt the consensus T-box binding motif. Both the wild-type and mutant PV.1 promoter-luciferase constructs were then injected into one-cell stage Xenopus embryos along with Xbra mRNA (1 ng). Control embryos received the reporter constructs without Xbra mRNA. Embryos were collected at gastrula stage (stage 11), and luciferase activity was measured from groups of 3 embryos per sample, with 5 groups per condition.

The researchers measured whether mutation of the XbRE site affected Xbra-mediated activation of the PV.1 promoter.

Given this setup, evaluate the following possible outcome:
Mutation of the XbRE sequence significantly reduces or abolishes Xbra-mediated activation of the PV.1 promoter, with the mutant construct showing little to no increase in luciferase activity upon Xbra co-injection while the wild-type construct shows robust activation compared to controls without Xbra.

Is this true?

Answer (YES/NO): YES